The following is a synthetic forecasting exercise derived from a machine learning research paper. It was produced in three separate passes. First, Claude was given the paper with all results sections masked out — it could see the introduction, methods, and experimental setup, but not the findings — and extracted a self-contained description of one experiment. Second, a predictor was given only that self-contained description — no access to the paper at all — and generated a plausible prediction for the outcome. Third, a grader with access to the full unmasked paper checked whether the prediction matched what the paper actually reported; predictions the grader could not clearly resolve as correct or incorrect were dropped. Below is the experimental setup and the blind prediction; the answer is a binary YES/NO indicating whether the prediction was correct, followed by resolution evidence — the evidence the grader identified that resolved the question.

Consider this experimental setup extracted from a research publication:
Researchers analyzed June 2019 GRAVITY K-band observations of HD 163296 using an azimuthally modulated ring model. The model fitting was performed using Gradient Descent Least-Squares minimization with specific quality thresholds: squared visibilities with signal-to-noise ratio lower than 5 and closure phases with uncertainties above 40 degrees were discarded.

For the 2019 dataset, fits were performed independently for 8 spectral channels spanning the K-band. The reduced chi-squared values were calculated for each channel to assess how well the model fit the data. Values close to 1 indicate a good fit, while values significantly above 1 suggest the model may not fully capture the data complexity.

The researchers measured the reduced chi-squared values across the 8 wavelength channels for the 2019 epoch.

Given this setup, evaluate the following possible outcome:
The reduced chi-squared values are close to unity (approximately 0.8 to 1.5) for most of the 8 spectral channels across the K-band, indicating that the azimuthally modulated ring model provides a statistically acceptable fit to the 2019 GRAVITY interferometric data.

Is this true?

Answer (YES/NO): NO